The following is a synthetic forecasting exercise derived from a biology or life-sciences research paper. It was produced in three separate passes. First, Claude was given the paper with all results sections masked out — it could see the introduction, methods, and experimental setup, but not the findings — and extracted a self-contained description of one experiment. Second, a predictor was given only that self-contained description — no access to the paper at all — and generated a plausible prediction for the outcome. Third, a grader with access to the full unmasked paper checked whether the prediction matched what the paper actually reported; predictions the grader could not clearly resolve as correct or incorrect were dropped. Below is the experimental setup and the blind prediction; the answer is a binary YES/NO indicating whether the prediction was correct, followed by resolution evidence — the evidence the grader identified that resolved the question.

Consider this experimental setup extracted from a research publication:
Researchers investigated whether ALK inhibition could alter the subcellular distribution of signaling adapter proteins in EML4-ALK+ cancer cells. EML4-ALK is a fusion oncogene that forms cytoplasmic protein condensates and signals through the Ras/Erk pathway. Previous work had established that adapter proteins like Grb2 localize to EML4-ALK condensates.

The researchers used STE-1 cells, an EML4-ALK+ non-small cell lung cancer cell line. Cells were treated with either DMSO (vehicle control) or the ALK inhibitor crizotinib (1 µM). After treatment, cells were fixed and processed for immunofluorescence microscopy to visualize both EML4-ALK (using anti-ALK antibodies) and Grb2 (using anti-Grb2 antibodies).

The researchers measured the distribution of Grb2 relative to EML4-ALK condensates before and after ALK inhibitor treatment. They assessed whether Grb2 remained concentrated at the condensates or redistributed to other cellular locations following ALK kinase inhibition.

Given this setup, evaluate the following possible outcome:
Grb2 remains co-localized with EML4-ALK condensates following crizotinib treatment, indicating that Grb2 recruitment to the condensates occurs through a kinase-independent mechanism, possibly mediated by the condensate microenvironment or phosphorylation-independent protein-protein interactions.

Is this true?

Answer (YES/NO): NO